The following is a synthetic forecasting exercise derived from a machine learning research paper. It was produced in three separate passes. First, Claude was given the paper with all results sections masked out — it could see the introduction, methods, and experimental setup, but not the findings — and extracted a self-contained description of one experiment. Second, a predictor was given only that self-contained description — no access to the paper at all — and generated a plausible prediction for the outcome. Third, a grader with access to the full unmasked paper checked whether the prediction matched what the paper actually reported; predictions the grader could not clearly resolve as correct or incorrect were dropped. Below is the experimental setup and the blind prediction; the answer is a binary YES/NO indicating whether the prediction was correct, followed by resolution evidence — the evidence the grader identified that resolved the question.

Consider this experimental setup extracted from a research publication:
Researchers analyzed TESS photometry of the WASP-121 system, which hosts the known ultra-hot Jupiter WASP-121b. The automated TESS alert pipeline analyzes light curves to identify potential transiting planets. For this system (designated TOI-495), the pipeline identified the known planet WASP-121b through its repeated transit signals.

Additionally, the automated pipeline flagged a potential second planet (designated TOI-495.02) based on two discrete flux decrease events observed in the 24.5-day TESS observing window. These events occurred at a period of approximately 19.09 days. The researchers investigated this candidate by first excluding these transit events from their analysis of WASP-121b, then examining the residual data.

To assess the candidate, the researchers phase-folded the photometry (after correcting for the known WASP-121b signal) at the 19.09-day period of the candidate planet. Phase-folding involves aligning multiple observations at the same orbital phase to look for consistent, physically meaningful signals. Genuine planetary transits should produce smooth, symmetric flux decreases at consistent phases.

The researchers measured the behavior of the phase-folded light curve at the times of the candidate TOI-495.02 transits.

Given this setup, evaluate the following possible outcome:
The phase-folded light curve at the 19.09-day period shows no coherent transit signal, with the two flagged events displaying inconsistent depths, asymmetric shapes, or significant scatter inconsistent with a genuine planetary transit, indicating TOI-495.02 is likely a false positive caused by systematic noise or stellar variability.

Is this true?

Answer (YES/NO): YES